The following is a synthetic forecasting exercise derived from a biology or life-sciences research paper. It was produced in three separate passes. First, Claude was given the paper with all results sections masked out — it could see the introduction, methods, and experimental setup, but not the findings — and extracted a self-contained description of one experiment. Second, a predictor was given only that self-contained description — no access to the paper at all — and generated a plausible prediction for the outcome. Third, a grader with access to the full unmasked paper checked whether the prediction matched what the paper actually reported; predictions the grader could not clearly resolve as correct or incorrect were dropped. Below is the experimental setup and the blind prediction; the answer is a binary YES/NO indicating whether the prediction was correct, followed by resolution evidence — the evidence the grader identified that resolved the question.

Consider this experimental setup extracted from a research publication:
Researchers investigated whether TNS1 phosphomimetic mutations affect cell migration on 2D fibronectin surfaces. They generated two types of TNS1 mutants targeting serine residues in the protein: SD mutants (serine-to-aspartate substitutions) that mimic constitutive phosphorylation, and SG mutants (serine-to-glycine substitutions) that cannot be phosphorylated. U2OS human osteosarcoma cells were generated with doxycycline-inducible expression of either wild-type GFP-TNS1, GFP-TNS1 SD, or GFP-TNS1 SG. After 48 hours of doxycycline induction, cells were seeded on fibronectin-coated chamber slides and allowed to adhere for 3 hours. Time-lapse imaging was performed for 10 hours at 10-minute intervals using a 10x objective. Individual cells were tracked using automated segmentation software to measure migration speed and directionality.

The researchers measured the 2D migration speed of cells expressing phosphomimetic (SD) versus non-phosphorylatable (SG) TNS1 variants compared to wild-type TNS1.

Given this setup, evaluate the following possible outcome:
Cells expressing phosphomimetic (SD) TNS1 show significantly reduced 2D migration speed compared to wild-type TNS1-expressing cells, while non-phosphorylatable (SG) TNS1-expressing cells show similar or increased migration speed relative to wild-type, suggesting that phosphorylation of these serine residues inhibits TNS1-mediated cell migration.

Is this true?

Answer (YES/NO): NO